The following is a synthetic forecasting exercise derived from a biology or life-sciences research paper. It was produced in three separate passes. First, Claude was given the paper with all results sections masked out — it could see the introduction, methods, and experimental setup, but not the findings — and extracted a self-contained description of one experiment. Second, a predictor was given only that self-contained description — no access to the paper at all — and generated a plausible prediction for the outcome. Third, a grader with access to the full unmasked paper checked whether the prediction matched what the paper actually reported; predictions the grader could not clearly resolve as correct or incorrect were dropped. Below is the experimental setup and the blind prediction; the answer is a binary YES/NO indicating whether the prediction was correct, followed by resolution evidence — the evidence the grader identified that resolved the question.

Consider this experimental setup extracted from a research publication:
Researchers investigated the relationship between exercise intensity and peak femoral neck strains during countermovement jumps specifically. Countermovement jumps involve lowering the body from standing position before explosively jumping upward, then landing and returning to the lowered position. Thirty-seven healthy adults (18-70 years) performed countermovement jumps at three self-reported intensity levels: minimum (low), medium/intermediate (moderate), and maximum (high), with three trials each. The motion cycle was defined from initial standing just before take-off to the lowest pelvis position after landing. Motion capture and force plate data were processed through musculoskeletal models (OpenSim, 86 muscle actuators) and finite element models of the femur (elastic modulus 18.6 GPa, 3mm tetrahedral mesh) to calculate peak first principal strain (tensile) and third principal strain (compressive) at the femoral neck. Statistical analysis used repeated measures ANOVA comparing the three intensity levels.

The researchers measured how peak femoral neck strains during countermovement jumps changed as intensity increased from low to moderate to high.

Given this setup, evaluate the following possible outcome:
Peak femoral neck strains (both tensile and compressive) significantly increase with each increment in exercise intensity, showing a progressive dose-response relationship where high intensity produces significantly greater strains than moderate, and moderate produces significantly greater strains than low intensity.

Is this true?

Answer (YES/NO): NO